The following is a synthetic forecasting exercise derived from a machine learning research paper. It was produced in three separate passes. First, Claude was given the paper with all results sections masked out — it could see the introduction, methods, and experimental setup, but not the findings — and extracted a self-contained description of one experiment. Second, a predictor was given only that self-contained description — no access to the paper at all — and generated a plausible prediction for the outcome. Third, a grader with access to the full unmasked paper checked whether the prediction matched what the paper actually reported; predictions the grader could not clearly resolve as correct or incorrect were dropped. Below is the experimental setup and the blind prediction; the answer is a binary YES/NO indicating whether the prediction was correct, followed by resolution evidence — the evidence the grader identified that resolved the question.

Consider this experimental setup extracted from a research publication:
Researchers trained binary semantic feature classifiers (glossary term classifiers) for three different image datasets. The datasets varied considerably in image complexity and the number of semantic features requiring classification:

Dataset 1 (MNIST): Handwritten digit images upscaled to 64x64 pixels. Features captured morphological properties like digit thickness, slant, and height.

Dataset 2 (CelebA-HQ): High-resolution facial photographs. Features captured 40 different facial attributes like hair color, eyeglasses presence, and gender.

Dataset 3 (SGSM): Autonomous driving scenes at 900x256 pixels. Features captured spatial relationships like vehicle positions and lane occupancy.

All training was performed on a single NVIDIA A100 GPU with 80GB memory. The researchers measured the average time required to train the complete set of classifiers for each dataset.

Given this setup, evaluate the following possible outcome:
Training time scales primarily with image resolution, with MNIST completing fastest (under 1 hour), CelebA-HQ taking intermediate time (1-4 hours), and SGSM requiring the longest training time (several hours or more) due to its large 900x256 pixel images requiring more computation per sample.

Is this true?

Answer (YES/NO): NO